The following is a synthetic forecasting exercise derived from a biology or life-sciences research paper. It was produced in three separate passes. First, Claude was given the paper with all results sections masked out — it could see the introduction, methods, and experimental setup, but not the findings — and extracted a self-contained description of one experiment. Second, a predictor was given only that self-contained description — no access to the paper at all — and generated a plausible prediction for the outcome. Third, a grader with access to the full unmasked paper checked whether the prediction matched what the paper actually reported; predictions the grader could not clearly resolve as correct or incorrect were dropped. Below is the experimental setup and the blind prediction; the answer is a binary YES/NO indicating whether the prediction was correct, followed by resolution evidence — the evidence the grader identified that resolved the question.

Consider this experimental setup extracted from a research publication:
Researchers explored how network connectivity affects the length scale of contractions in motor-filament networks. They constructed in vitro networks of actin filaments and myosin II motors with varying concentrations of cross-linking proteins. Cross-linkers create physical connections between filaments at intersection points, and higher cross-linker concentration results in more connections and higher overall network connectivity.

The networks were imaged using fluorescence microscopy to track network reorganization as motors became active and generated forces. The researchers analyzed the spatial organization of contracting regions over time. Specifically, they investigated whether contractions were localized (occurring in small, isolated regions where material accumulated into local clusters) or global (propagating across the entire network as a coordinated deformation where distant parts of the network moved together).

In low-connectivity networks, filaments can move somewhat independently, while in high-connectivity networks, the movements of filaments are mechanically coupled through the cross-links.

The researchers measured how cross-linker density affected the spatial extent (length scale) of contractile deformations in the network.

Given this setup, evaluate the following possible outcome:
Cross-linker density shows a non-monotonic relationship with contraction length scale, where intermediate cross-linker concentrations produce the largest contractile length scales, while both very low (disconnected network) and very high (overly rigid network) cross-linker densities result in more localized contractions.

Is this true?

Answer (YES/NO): NO